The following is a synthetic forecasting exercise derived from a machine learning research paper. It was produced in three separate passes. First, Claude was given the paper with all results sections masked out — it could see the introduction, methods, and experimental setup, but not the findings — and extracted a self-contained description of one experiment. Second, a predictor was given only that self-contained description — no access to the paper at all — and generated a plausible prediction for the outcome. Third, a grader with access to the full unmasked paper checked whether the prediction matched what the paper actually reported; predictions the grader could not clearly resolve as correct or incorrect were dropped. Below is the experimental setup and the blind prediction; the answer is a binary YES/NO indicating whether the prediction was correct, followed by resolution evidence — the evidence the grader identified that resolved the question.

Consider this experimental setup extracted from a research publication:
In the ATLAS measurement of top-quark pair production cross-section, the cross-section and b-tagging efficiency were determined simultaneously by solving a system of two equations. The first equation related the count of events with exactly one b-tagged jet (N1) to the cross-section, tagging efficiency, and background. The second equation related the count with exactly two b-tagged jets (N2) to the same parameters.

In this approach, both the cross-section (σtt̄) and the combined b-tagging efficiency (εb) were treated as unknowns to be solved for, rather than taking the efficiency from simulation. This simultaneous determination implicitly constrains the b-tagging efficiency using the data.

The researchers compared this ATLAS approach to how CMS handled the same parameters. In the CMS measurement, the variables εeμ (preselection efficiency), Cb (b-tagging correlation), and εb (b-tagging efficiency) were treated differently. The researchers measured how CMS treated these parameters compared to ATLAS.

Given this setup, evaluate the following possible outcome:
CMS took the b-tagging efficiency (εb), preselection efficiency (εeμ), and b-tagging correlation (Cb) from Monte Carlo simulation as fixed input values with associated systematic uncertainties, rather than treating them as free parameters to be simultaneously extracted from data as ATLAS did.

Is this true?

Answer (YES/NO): NO